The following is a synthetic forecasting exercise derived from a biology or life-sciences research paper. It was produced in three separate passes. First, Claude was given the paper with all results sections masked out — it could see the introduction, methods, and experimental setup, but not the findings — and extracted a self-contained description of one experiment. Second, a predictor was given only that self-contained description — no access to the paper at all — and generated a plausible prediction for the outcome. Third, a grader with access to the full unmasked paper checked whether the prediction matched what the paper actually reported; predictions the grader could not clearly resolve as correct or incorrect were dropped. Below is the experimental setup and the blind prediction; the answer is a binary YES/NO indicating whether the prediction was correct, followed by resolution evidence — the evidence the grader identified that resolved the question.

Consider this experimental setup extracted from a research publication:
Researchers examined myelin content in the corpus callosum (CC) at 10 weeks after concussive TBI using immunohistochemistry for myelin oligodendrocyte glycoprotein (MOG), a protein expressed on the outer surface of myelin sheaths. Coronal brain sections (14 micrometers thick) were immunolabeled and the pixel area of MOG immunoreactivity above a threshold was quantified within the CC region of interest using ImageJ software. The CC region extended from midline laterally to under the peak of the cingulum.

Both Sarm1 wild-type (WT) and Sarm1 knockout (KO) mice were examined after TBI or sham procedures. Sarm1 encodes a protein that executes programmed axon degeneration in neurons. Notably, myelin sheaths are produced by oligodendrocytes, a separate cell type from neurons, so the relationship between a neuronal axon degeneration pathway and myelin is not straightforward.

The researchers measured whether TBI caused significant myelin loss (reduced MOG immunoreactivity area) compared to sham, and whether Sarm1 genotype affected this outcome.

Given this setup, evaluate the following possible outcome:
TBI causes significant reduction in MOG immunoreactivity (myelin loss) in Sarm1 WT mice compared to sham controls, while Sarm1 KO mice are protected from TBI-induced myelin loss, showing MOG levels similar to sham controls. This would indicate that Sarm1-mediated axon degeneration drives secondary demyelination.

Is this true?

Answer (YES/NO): NO